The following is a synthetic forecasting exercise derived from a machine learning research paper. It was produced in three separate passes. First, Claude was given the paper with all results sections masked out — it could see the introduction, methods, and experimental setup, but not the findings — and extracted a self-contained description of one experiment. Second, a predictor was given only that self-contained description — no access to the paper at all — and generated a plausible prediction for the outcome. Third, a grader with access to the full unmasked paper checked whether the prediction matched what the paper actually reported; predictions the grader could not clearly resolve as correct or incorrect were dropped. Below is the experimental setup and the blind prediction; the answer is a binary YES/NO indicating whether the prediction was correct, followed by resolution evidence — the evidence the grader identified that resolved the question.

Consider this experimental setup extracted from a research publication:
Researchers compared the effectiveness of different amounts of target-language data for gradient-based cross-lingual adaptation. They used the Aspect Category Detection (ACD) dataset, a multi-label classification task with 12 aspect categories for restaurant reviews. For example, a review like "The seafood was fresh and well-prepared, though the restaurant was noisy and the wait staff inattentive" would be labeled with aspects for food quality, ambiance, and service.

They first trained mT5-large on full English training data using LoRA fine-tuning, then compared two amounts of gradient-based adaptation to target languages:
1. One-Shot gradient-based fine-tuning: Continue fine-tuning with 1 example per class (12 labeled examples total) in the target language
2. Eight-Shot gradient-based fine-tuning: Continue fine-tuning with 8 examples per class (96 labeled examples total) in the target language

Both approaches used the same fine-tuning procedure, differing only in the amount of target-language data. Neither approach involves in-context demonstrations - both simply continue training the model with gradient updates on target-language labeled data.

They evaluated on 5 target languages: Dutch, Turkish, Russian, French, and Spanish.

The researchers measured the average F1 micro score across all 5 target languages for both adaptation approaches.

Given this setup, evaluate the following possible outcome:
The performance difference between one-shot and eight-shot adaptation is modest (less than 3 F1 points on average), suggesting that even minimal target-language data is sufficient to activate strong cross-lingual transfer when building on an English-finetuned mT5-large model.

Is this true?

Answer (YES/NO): YES